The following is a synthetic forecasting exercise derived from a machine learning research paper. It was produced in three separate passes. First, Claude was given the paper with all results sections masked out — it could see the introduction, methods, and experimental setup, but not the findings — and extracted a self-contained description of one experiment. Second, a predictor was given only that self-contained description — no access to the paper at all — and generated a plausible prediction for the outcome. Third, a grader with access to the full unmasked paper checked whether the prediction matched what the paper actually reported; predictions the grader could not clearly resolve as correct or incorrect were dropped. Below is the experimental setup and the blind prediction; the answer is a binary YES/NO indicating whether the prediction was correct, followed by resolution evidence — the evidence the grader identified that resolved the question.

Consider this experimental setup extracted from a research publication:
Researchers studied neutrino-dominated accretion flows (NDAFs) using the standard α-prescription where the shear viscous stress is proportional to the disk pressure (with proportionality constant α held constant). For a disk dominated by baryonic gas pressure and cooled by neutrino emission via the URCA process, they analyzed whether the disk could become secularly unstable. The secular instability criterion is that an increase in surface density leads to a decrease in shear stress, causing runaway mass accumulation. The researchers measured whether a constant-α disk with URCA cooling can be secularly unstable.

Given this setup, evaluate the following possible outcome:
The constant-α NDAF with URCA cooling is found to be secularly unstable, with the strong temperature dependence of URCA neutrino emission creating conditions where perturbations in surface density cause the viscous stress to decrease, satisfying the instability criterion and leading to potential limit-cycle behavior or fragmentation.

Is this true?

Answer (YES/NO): NO